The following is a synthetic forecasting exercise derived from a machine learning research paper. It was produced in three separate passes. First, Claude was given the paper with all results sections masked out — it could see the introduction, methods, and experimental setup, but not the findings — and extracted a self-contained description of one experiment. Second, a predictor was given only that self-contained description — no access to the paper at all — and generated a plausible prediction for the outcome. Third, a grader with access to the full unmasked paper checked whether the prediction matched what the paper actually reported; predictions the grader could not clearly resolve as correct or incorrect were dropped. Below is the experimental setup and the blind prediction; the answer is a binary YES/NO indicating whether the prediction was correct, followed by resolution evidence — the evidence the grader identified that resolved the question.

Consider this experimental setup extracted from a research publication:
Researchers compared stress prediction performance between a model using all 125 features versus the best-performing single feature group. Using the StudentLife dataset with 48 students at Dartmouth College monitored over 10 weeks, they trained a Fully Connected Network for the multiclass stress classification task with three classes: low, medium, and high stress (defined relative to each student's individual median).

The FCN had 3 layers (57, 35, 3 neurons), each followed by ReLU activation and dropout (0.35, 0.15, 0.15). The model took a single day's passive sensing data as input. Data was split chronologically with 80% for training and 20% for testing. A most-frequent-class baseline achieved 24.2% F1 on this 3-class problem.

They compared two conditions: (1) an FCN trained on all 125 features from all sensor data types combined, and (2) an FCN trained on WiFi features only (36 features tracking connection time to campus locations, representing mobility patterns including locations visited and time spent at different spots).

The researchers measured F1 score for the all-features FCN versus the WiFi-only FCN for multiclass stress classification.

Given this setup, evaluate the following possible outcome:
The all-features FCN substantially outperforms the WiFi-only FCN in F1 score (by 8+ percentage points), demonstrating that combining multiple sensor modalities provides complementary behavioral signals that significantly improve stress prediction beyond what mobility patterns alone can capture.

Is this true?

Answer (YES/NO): NO